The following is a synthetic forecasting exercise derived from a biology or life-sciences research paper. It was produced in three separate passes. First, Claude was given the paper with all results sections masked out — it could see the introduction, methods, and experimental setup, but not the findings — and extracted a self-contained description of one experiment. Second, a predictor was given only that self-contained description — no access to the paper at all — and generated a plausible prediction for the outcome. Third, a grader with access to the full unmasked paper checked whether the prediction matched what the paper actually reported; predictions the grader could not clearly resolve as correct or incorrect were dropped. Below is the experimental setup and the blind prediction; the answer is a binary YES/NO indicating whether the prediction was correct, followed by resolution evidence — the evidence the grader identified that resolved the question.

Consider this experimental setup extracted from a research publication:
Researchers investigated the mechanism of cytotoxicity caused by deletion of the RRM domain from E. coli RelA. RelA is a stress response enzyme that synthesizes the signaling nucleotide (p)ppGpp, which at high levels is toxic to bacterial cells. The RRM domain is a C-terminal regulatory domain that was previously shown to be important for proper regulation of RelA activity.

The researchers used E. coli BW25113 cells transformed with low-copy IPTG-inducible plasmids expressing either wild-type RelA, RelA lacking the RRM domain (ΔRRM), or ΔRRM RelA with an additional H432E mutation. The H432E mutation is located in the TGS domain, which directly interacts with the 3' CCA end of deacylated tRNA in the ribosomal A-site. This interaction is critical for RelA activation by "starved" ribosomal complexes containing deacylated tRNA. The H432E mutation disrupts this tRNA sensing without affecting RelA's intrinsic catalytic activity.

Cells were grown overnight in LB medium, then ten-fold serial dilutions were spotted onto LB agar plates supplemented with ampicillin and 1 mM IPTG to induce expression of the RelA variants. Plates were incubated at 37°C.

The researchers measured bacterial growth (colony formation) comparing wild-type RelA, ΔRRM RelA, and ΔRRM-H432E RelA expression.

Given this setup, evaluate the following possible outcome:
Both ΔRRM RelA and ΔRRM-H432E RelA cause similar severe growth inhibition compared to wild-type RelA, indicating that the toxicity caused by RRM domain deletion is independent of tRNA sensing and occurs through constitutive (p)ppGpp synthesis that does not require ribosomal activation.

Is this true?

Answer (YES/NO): NO